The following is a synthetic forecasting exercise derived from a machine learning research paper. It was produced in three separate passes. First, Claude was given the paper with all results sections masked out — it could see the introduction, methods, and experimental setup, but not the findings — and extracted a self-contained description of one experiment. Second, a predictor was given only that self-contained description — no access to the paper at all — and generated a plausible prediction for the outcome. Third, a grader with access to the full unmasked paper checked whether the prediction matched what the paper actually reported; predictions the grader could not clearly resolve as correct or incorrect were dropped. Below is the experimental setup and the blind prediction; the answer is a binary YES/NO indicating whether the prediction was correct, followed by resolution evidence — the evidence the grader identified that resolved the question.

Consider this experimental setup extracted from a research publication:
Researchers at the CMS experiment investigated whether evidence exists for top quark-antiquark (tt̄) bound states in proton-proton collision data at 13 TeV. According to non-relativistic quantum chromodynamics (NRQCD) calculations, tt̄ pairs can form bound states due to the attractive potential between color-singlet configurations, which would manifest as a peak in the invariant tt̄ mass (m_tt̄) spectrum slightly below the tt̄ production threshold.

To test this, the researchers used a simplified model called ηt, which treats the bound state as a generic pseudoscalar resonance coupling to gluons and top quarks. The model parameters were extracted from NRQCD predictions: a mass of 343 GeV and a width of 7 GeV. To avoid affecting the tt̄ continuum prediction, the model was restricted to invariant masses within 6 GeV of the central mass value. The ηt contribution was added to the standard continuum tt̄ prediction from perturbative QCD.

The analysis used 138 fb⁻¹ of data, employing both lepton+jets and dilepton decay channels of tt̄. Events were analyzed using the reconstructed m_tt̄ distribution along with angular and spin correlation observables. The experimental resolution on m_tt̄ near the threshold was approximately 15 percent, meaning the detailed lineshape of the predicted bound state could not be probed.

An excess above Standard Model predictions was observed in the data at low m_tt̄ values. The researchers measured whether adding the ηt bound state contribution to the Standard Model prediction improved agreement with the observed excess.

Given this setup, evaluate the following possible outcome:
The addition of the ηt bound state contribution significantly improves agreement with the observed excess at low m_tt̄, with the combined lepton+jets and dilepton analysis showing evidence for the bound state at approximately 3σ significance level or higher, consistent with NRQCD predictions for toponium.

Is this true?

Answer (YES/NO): YES